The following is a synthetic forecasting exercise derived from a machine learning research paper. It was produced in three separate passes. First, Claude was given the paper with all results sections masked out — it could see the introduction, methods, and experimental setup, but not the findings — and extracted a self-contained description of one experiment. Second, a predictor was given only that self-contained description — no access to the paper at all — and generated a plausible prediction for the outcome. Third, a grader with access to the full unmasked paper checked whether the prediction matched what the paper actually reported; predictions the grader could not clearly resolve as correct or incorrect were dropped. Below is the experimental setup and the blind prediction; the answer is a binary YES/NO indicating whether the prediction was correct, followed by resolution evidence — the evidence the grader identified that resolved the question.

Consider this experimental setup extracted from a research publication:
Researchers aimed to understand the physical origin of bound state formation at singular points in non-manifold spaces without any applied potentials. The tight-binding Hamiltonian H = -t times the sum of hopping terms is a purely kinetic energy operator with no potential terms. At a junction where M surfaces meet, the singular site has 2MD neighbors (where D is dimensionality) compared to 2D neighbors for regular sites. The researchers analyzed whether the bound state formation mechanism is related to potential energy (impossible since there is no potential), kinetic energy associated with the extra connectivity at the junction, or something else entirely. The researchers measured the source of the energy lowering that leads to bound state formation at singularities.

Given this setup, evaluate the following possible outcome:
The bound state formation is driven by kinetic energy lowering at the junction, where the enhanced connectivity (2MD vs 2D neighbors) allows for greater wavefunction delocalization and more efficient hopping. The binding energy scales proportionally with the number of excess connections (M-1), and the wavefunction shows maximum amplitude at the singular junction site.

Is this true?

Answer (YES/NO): NO